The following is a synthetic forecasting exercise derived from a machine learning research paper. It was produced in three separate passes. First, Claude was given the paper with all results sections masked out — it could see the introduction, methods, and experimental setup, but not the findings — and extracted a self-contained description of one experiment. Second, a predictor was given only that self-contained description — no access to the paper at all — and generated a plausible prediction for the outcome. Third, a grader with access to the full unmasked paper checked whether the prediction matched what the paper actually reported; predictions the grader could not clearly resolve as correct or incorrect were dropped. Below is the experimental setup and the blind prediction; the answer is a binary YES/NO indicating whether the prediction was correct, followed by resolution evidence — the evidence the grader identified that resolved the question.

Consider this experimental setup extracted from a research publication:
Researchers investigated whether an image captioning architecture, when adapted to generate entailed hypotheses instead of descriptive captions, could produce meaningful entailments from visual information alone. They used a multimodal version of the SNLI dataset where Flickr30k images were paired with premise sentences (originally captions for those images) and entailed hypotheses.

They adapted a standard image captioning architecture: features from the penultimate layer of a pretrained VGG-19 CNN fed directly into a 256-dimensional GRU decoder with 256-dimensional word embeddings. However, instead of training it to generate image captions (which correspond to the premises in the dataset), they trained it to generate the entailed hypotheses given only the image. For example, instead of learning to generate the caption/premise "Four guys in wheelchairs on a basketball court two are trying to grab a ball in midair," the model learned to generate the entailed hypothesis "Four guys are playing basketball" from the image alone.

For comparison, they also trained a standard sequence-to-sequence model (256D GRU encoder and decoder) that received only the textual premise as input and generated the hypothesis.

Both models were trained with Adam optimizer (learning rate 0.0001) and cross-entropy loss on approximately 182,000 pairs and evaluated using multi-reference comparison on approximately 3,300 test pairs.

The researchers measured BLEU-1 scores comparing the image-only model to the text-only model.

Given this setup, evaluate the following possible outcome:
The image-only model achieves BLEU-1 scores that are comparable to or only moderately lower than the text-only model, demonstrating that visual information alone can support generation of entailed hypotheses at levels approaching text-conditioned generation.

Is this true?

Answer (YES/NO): NO